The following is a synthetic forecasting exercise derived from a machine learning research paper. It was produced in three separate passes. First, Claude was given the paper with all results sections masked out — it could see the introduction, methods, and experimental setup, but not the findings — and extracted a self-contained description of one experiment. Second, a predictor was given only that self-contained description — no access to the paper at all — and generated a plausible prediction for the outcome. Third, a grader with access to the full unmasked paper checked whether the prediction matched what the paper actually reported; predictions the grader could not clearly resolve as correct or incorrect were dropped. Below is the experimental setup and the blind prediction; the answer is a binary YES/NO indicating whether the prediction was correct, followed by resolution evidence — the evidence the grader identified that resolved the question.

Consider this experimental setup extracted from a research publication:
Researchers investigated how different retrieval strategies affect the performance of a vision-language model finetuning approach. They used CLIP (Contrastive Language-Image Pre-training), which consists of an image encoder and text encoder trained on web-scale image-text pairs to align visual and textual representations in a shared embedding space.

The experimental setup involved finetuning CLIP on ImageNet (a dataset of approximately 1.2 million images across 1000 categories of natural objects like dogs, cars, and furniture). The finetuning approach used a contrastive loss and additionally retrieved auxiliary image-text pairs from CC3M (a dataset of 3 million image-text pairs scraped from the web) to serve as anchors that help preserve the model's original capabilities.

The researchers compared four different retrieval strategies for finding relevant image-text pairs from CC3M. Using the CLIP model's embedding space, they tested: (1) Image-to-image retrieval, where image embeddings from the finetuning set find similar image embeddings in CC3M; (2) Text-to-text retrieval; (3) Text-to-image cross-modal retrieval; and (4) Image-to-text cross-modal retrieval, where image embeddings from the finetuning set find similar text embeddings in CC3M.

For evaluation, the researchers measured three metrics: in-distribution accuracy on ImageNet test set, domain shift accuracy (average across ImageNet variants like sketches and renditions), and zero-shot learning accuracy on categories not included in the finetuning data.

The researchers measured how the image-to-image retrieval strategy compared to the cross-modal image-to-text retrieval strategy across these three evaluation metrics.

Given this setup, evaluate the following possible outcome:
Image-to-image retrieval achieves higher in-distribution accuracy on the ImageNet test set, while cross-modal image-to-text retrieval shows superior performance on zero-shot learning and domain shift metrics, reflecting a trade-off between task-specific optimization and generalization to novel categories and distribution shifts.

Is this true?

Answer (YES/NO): NO